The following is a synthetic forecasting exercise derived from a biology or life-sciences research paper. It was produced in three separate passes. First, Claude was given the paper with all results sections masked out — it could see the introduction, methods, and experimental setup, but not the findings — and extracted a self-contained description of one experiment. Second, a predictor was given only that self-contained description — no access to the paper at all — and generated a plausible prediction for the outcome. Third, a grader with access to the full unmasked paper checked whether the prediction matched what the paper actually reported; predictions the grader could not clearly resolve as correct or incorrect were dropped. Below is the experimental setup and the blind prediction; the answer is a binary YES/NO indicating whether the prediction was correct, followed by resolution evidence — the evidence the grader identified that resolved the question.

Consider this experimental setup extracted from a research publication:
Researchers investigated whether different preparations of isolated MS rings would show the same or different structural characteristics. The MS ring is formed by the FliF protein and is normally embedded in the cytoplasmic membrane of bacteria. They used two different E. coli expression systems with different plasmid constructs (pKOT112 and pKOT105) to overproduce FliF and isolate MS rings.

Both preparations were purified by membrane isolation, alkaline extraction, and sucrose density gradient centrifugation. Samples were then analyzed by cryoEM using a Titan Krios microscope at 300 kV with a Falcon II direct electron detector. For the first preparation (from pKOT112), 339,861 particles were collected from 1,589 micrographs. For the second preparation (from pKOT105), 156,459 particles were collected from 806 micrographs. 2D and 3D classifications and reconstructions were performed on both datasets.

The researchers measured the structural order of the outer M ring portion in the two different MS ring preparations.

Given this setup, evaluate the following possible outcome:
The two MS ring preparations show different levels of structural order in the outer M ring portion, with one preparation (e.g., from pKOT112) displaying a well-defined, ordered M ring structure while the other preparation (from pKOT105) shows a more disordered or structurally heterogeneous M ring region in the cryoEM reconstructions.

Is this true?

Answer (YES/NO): NO